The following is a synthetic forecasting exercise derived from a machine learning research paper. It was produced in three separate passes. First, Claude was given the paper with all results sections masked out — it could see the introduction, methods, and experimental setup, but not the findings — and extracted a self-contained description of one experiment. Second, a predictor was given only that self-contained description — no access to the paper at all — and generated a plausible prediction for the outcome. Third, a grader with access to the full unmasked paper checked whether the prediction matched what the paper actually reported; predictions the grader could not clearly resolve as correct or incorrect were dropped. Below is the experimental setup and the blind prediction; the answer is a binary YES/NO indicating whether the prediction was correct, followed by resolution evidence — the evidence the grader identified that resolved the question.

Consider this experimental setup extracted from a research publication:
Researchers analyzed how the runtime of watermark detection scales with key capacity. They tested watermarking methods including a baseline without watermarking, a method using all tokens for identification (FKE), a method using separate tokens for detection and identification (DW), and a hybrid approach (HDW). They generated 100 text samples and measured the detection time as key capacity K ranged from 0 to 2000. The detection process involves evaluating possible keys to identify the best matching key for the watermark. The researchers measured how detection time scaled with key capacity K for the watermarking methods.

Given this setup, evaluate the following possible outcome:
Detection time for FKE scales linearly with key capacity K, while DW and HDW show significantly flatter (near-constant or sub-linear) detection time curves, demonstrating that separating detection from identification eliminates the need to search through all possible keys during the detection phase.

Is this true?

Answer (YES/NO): NO